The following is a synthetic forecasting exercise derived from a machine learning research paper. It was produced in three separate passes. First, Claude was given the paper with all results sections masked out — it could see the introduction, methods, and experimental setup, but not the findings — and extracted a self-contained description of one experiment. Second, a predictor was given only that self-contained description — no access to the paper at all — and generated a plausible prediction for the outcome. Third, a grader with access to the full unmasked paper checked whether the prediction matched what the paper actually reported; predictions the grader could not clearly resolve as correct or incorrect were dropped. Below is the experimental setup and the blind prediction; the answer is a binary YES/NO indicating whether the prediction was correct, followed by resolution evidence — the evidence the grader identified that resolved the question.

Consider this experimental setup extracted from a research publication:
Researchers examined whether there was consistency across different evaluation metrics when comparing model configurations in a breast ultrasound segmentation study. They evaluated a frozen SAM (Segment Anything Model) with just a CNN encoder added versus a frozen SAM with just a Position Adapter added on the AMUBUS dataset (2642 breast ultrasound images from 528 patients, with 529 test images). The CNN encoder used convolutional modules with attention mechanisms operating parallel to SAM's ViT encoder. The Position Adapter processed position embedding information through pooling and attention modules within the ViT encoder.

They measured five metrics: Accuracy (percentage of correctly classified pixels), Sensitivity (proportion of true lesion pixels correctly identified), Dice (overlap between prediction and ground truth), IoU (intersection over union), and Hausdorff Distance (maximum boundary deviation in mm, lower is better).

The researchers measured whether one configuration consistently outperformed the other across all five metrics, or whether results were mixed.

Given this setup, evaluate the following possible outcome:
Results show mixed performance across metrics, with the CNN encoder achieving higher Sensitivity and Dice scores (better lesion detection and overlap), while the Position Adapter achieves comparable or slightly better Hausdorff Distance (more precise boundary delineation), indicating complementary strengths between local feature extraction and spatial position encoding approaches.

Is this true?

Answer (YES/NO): NO